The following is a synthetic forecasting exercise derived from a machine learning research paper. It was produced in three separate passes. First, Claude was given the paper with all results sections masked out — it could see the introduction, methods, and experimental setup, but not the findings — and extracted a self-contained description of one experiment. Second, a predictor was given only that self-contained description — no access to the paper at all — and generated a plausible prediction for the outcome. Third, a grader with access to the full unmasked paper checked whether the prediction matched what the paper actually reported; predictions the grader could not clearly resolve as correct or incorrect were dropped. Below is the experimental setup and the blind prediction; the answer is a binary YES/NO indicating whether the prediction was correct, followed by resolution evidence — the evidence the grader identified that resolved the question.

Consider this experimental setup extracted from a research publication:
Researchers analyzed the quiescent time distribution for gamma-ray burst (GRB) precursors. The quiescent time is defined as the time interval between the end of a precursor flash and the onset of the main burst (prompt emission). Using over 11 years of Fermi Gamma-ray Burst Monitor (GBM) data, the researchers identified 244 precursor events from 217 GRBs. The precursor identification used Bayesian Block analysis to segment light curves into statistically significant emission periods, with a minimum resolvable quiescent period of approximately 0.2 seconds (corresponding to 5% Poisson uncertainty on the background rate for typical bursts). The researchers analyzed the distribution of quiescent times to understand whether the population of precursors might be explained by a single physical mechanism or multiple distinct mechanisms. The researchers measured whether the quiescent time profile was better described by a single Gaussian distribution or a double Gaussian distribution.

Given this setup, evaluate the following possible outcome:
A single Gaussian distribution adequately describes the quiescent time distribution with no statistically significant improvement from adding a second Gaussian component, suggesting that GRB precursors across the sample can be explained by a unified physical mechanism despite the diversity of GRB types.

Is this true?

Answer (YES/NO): NO